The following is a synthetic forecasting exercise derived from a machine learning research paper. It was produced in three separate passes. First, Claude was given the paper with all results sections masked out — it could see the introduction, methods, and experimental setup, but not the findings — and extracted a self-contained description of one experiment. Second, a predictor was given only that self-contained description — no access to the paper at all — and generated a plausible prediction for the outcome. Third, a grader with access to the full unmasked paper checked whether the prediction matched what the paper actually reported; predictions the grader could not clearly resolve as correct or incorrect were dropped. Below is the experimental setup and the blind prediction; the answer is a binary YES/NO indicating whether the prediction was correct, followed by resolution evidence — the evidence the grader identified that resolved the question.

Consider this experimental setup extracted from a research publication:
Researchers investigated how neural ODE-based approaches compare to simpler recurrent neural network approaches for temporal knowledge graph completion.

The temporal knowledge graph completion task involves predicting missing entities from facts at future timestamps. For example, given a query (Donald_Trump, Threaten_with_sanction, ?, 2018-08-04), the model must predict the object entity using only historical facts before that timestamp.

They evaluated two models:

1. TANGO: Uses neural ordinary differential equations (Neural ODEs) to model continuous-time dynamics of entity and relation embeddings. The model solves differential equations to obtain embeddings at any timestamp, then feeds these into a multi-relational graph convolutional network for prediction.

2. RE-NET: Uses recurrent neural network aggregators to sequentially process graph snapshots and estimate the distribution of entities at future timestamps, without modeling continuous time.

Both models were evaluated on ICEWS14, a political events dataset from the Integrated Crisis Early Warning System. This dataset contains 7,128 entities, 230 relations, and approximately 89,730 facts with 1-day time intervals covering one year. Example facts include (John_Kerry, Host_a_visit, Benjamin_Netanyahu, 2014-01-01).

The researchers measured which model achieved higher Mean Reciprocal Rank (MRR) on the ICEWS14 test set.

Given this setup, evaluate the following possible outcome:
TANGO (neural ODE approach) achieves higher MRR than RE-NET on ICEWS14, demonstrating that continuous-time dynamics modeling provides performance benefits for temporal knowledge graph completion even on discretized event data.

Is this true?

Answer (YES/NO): NO